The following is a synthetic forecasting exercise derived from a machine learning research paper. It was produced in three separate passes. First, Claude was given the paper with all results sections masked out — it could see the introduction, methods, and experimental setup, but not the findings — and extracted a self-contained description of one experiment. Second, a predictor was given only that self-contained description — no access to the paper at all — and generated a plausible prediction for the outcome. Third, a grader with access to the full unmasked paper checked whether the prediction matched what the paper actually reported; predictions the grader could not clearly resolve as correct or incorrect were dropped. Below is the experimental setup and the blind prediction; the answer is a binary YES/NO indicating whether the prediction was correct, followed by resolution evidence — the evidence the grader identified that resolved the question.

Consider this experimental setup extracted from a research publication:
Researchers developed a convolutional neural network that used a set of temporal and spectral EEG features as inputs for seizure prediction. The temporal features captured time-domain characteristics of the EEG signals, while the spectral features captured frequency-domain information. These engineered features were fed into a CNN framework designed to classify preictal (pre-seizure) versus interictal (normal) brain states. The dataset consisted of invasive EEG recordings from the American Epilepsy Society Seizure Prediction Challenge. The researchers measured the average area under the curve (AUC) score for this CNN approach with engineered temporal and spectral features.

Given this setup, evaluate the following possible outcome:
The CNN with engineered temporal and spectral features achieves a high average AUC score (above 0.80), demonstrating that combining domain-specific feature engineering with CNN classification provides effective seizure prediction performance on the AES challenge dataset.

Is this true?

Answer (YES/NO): NO